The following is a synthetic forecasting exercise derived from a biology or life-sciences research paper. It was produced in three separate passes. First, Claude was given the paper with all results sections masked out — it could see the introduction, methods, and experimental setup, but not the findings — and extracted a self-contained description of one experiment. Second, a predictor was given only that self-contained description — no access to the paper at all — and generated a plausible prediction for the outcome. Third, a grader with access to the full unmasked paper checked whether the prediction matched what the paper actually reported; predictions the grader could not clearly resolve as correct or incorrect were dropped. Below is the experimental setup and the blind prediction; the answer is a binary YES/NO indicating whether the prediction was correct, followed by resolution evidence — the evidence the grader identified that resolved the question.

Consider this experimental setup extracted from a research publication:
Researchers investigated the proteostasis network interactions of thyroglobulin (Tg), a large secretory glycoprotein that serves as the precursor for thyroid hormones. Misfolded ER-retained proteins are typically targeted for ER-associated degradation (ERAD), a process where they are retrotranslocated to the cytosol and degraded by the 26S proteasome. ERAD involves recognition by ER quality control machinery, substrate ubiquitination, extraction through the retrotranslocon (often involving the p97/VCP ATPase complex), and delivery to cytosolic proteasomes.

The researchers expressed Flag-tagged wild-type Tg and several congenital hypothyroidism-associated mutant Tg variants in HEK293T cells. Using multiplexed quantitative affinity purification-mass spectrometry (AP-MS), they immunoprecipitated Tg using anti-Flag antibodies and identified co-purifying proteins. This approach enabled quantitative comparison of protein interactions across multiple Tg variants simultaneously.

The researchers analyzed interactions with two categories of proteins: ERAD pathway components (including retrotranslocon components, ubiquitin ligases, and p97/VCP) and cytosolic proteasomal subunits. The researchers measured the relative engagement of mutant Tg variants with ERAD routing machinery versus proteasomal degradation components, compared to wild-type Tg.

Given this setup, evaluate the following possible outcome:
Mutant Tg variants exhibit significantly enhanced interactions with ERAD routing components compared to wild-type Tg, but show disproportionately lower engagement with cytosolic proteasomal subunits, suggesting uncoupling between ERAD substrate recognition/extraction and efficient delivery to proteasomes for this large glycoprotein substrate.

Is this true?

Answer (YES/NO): YES